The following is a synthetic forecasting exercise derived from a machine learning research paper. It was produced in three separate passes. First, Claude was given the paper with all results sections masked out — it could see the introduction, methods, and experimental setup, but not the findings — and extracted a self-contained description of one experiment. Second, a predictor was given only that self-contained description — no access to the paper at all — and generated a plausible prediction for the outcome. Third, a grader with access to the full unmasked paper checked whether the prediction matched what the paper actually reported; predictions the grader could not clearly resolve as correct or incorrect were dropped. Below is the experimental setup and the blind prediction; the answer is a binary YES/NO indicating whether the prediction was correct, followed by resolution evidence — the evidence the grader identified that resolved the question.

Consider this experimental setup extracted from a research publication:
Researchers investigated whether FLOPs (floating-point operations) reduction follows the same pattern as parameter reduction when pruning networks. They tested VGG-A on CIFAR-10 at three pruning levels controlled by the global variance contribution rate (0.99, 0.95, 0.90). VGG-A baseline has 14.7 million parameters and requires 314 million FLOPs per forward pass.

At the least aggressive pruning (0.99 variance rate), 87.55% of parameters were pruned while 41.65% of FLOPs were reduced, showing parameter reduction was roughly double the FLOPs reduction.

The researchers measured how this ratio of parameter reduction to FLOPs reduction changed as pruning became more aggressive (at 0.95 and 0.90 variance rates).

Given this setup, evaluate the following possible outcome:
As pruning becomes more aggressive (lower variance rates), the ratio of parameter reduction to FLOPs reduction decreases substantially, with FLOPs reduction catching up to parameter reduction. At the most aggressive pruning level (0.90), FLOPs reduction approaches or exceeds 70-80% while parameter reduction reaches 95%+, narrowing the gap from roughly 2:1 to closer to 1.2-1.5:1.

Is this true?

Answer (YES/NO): NO